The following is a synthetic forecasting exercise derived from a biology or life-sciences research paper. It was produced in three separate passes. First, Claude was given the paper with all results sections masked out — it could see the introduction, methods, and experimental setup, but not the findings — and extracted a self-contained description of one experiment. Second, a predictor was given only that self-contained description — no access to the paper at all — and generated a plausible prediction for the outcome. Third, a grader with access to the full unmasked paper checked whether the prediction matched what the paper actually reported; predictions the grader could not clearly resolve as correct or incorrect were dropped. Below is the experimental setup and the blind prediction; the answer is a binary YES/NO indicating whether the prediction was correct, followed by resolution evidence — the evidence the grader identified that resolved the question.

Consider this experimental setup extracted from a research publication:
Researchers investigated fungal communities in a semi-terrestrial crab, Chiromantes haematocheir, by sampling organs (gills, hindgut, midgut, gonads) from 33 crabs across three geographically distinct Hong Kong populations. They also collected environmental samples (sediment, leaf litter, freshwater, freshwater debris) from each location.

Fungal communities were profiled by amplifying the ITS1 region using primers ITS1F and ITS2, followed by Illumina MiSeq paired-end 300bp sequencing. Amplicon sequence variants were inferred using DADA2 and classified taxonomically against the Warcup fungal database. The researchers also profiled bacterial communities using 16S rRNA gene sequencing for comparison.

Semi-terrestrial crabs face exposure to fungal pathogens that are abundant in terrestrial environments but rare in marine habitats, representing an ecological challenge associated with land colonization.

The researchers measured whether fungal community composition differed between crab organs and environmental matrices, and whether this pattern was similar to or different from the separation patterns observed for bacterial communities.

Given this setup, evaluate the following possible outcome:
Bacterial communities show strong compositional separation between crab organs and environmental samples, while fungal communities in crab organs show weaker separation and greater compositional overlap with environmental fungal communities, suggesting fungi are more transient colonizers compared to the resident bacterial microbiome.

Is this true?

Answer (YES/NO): NO